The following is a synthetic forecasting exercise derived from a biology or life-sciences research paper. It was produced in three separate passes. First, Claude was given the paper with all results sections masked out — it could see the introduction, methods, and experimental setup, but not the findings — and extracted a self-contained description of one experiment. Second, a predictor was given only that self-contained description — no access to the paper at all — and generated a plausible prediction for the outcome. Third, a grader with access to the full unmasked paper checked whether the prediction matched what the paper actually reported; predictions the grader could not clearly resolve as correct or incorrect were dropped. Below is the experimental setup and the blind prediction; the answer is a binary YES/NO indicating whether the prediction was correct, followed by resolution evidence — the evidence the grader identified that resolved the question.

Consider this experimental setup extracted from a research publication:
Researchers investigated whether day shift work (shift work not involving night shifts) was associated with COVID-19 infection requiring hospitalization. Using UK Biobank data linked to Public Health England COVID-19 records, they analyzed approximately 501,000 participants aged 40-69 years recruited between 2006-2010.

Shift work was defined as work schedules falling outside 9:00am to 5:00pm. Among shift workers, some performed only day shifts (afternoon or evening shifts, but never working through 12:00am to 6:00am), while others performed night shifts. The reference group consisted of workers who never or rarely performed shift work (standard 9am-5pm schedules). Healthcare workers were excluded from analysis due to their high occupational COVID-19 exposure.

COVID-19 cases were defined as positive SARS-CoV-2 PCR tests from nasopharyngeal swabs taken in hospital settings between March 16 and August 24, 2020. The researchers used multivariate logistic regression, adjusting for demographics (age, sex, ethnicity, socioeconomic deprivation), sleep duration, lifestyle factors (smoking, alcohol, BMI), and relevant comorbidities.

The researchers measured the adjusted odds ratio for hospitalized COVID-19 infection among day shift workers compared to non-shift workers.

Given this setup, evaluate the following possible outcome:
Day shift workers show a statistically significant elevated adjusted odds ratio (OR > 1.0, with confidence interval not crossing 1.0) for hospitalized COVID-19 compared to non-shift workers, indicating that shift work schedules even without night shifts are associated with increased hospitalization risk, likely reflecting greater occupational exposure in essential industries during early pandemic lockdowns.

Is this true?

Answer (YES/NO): YES